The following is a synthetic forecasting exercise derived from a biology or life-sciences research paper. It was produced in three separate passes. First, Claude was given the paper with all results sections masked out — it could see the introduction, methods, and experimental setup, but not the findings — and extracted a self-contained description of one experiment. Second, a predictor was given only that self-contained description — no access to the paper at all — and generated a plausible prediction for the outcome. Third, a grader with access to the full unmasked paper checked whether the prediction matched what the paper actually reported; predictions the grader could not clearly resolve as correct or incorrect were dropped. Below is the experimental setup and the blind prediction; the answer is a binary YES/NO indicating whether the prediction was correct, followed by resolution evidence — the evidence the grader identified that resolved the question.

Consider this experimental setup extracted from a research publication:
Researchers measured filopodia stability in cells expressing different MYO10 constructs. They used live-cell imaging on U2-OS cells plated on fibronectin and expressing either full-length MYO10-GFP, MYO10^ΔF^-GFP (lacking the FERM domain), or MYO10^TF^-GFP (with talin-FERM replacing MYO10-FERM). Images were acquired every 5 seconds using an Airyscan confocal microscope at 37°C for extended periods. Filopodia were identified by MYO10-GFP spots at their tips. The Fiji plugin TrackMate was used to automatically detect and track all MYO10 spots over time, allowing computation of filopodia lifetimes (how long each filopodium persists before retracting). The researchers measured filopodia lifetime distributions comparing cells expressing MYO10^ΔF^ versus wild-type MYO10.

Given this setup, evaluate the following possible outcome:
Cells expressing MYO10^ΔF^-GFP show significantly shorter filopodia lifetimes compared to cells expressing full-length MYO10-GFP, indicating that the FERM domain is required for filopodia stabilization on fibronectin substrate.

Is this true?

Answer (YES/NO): YES